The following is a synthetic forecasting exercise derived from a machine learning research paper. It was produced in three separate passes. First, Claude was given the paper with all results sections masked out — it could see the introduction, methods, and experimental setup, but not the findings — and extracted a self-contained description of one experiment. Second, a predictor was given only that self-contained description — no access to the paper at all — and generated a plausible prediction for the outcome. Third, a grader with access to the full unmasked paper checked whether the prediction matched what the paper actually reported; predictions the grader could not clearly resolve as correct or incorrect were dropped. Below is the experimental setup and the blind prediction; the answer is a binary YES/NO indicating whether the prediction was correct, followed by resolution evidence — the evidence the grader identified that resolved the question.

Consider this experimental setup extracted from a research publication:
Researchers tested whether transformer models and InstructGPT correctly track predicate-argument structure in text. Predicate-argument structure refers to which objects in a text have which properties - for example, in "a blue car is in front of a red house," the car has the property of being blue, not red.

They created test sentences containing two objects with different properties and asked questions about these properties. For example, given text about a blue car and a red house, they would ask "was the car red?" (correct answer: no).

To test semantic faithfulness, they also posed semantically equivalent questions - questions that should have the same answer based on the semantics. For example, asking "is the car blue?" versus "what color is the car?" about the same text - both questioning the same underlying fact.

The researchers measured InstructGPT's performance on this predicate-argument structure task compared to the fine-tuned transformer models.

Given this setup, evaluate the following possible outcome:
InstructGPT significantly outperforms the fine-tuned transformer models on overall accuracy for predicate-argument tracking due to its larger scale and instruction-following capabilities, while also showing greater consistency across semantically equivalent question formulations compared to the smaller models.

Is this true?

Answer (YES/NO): NO